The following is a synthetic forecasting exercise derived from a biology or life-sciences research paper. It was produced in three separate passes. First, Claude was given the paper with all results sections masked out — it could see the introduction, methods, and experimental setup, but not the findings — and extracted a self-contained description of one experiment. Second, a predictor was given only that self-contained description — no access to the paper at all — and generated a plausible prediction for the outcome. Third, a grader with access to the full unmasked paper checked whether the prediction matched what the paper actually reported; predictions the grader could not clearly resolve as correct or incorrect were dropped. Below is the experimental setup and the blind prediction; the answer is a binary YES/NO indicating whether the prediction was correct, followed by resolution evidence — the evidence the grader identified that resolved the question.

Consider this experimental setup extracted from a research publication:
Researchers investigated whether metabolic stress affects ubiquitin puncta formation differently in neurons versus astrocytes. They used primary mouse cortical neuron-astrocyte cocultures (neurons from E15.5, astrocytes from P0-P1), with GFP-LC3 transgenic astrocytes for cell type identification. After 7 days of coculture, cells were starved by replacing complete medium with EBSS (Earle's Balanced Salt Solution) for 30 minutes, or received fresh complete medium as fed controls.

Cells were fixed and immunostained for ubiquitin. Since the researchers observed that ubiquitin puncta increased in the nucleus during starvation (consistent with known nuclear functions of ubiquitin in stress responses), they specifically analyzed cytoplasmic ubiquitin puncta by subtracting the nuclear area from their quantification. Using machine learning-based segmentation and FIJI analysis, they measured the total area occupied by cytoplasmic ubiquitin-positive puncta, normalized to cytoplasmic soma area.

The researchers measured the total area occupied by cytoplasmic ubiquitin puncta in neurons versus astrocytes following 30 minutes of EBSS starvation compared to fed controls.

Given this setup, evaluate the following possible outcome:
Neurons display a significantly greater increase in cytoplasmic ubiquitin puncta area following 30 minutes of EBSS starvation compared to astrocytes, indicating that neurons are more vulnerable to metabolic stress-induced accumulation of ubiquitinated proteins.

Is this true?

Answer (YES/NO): YES